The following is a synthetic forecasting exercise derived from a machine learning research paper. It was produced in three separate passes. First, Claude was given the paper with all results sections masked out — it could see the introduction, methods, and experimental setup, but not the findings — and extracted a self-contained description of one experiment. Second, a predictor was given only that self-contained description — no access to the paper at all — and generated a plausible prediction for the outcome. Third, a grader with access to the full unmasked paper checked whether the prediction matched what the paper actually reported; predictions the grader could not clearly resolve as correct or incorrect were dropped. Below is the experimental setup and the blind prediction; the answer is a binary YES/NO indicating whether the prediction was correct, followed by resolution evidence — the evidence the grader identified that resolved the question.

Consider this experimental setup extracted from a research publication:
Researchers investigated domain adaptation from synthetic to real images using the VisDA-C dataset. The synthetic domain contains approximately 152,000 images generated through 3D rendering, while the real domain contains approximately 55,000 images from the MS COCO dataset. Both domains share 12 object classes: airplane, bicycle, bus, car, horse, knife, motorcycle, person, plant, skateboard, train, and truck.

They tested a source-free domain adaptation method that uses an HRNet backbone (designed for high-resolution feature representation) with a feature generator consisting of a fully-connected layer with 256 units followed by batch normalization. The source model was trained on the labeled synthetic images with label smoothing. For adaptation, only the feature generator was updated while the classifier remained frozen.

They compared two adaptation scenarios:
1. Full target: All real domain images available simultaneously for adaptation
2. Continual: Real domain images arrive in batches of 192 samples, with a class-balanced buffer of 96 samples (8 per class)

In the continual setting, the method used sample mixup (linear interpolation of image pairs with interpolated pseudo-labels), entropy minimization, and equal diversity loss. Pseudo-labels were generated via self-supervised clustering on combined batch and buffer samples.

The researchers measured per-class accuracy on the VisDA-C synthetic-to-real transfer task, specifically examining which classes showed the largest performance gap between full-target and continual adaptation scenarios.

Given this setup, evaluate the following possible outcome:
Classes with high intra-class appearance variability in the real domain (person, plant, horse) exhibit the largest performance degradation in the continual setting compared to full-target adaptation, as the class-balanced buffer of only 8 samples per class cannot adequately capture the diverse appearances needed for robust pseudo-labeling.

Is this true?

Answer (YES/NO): NO